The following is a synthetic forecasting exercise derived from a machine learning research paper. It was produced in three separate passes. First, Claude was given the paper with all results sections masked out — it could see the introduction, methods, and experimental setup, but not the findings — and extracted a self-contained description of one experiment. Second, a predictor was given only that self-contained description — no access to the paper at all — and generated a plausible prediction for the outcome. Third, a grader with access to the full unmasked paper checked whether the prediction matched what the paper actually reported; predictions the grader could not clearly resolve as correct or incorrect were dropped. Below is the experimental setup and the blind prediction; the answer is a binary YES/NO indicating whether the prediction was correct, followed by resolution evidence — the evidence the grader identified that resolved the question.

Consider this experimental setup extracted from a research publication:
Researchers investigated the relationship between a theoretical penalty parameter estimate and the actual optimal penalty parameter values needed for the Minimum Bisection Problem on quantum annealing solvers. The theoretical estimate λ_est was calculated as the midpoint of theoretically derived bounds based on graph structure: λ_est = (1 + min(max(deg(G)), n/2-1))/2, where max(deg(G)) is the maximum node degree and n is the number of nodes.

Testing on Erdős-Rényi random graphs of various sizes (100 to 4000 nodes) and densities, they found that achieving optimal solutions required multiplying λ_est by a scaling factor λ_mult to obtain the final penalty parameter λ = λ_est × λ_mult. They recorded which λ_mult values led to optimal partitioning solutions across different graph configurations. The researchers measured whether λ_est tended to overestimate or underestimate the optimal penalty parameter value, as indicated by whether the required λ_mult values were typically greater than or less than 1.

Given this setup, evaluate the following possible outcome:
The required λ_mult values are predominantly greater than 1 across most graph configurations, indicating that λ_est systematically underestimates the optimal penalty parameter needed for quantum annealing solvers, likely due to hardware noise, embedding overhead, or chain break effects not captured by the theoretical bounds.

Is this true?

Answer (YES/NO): NO